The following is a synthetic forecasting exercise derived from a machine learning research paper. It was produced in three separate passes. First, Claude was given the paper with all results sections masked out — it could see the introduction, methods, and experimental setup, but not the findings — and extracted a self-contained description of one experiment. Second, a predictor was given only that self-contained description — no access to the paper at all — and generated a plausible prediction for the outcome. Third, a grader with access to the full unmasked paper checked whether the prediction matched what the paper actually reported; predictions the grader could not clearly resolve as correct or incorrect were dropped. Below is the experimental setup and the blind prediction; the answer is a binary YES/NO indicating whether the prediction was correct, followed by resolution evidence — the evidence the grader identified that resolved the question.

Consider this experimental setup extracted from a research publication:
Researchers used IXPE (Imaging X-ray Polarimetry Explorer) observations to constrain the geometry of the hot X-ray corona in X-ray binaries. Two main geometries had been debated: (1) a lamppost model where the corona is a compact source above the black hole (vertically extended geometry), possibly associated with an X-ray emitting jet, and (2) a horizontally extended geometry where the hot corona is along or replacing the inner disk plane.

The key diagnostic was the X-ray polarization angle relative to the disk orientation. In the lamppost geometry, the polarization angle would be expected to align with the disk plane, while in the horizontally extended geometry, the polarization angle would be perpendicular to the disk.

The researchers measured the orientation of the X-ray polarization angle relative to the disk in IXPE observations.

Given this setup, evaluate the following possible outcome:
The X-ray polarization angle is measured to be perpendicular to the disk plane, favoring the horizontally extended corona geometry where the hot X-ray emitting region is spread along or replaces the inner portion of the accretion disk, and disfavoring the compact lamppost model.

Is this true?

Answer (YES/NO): YES